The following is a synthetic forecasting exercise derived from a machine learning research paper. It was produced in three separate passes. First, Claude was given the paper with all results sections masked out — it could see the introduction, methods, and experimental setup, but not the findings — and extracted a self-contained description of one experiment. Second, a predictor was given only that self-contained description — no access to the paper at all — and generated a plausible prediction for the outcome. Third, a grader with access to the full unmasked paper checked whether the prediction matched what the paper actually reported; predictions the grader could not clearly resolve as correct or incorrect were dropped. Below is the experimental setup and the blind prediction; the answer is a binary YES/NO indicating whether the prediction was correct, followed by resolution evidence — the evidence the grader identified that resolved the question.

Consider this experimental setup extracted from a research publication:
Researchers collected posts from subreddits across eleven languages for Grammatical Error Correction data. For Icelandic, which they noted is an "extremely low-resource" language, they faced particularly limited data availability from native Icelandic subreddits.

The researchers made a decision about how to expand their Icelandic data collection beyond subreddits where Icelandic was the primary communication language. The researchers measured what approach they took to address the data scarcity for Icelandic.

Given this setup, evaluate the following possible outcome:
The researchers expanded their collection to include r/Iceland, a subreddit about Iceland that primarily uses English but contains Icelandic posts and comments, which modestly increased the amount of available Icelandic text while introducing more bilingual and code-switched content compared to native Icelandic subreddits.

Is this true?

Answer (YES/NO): NO